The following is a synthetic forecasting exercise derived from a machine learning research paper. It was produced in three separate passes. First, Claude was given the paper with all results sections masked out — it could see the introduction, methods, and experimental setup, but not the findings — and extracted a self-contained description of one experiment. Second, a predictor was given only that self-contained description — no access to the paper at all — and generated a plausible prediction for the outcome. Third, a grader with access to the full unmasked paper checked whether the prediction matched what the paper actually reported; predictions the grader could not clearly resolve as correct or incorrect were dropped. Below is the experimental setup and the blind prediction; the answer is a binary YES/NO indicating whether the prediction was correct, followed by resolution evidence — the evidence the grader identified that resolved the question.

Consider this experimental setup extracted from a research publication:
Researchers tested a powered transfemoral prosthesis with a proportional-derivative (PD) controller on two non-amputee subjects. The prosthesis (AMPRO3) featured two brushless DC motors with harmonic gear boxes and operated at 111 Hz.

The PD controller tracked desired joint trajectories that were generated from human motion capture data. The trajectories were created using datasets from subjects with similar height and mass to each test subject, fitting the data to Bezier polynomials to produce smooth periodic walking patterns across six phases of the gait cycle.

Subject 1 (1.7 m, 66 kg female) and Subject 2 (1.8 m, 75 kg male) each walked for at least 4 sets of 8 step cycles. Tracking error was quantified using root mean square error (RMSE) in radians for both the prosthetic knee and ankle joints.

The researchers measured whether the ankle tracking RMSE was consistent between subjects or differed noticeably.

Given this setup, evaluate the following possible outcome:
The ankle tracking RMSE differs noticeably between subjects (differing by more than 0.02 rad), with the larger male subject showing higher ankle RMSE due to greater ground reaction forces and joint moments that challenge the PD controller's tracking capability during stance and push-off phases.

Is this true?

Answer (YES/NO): NO